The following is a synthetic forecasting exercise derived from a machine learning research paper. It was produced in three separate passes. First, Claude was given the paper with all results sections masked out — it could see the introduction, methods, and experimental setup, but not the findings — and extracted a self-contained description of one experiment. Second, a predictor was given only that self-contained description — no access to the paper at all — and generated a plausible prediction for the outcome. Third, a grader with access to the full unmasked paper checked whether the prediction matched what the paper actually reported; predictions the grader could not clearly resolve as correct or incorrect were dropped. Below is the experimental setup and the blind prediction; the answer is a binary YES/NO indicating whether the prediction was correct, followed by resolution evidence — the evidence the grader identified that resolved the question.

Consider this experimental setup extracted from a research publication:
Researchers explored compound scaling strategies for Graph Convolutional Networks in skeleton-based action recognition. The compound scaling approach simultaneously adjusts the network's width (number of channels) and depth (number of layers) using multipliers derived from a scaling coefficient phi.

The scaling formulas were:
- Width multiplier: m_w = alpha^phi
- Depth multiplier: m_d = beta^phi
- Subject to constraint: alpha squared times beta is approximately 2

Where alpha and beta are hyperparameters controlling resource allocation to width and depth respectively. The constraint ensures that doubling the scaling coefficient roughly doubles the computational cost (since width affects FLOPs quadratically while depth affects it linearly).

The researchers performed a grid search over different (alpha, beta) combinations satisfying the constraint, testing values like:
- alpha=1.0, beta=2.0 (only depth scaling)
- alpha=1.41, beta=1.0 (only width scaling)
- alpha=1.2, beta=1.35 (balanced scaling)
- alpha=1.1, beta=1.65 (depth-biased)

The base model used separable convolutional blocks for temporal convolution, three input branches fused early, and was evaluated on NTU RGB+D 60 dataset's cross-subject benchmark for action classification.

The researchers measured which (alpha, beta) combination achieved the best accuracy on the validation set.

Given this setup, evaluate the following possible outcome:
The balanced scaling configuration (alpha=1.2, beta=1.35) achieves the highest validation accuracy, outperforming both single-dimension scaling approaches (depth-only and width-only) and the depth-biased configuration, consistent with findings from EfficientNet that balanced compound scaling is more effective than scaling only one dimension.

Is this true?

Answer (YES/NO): YES